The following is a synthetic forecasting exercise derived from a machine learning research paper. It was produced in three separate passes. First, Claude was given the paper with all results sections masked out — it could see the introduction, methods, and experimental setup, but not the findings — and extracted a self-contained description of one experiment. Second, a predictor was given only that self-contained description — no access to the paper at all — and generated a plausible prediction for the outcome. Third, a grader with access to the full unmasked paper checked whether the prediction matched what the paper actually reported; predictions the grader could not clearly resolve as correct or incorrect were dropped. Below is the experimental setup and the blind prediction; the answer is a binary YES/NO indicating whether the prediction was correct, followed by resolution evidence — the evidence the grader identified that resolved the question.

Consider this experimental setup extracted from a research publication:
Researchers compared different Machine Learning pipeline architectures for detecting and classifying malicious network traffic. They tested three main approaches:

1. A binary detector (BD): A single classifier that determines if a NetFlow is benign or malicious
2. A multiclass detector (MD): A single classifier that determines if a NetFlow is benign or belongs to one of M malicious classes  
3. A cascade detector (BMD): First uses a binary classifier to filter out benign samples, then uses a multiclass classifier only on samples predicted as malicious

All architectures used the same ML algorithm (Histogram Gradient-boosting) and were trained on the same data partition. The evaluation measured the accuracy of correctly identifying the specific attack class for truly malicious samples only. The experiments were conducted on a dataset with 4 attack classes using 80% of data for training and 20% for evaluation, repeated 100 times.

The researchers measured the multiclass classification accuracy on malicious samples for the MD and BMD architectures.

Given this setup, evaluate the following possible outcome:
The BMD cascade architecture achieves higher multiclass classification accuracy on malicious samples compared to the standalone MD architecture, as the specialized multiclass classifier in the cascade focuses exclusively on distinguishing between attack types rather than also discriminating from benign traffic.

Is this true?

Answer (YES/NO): YES